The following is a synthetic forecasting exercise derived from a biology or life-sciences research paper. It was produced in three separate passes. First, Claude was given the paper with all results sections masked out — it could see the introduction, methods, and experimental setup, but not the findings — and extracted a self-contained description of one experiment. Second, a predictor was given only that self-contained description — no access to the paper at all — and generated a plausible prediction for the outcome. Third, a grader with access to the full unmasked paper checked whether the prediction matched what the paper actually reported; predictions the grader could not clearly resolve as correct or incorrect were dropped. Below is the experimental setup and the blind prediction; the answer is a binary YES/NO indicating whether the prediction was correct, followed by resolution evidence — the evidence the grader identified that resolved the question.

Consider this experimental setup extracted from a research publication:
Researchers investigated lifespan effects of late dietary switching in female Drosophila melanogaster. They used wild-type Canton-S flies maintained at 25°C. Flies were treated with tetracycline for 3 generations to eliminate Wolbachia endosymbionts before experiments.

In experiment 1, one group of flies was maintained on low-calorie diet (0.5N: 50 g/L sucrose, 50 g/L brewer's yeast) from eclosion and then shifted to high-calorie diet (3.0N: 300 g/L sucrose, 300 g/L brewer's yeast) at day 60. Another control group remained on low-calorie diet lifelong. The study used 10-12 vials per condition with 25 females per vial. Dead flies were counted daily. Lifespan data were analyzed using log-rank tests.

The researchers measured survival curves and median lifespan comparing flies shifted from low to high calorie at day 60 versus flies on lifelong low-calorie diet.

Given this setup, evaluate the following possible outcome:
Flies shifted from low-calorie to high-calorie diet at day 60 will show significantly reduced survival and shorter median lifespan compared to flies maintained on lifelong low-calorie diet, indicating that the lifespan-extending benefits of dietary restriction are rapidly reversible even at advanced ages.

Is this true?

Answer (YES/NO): YES